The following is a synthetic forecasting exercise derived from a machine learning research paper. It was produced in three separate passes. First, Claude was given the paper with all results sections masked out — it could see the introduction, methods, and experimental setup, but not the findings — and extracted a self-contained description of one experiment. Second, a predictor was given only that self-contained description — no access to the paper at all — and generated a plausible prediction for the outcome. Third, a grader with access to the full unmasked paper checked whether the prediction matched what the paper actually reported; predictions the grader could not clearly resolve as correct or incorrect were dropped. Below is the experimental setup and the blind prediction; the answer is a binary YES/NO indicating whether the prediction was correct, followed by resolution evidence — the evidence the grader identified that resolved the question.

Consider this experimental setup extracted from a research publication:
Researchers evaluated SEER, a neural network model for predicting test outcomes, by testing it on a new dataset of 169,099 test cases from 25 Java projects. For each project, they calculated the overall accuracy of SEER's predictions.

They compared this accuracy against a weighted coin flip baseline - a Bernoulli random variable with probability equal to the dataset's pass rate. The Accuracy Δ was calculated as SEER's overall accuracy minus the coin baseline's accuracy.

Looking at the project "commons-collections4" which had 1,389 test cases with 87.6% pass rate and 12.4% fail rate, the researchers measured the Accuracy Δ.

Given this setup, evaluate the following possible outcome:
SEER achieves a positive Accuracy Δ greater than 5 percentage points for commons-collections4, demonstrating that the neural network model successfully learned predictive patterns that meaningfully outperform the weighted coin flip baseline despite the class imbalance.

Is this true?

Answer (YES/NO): NO